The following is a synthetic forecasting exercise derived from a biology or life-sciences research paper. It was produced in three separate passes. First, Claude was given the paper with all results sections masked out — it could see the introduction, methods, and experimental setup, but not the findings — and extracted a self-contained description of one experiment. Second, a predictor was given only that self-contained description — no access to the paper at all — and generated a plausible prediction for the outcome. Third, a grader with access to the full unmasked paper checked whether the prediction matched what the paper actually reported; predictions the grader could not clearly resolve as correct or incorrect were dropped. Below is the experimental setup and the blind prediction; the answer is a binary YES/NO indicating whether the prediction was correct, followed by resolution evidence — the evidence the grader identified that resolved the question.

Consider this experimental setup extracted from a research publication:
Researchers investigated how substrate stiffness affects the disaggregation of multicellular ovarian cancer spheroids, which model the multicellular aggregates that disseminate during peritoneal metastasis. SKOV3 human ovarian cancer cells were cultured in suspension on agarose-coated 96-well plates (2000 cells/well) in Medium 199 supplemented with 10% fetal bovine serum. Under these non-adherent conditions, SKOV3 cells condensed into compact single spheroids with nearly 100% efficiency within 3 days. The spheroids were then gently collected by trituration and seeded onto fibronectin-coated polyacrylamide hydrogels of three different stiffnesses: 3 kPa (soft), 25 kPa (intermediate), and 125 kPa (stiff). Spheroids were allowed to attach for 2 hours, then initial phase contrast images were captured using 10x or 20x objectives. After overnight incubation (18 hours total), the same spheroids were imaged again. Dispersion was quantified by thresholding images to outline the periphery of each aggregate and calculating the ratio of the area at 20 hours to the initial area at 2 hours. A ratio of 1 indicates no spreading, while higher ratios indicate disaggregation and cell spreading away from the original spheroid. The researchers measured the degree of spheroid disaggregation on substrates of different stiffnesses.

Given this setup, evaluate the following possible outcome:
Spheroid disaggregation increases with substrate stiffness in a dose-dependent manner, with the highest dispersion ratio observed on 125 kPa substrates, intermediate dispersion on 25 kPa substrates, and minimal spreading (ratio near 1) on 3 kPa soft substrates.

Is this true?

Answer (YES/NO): YES